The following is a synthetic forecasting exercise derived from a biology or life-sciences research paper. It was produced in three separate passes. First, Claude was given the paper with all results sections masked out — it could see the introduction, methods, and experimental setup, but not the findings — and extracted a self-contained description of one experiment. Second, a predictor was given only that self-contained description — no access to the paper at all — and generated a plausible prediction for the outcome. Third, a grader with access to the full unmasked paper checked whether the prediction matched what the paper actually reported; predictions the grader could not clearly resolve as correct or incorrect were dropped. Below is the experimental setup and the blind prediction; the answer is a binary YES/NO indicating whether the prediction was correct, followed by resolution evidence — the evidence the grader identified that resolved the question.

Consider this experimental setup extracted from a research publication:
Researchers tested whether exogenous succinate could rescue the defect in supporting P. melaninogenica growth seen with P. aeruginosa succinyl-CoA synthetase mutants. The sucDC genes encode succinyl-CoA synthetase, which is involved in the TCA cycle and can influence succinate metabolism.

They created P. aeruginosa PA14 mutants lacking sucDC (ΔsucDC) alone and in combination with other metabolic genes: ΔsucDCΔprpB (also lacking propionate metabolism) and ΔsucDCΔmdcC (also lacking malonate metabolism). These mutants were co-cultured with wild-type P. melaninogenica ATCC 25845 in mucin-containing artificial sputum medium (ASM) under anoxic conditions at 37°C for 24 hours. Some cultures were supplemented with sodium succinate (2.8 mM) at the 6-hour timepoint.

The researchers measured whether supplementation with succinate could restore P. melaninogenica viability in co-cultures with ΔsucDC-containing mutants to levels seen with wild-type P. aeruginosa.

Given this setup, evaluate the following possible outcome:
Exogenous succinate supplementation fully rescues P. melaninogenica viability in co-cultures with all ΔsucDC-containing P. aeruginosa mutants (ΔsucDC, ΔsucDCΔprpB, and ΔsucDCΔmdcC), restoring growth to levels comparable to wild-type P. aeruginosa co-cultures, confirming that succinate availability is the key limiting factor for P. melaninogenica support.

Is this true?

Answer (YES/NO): NO